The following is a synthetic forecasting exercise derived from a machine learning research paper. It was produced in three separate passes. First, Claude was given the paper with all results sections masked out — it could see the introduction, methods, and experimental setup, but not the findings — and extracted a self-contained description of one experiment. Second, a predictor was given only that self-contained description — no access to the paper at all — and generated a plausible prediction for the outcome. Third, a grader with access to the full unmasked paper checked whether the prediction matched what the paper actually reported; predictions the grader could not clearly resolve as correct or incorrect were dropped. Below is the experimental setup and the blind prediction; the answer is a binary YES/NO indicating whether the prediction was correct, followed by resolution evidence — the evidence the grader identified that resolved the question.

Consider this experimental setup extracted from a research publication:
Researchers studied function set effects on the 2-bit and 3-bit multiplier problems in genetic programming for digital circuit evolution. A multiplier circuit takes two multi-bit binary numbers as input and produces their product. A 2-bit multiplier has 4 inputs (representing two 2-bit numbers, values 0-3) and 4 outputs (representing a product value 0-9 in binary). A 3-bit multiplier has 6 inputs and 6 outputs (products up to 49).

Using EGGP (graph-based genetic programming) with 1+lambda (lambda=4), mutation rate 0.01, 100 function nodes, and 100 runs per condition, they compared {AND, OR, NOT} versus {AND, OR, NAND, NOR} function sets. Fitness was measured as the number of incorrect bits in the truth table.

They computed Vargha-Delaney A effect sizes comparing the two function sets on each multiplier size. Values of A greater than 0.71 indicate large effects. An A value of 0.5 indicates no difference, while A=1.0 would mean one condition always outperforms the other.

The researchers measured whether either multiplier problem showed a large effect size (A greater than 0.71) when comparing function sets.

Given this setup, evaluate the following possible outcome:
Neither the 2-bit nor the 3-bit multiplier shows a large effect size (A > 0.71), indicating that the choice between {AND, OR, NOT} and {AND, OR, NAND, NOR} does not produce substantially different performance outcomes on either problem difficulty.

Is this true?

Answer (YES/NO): YES